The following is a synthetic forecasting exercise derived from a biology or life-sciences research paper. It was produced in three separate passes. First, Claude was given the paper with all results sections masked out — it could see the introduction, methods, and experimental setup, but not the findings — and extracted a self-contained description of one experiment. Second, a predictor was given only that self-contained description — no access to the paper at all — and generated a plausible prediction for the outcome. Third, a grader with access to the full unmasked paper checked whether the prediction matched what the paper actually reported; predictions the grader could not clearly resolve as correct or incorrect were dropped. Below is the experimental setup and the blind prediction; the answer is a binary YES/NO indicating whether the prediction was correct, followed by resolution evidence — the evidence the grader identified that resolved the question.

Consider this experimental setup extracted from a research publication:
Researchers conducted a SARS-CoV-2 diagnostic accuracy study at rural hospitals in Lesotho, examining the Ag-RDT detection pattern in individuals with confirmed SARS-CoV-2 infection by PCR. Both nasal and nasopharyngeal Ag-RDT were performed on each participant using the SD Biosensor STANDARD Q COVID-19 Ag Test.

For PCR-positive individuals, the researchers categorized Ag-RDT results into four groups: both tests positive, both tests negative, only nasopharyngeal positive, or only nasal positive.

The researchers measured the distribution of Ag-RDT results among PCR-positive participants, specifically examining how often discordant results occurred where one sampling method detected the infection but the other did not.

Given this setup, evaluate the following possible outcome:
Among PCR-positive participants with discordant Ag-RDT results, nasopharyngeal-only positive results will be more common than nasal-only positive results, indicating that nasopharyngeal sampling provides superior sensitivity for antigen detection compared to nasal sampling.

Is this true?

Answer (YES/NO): YES